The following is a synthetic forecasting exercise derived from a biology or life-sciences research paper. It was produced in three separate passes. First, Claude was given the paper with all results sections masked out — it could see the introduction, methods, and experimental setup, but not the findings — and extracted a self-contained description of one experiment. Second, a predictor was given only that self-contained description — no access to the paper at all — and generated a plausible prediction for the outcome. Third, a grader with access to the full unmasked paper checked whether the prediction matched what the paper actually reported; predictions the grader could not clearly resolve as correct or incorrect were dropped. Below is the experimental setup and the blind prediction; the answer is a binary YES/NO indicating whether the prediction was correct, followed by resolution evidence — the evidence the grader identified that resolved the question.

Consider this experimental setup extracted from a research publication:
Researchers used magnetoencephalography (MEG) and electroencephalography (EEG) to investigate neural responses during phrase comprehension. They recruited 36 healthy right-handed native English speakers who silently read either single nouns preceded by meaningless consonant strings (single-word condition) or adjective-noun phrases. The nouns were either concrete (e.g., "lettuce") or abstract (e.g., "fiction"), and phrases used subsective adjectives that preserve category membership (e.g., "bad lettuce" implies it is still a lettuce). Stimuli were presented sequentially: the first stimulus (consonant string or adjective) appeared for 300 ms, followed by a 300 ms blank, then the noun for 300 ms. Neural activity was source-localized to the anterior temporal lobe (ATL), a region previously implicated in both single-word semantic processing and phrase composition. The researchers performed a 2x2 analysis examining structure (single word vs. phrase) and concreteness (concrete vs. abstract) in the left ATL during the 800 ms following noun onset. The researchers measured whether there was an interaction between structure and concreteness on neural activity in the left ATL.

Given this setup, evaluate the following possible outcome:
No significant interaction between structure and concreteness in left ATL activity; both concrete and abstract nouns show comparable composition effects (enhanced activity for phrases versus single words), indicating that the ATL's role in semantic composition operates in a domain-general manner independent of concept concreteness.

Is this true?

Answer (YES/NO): YES